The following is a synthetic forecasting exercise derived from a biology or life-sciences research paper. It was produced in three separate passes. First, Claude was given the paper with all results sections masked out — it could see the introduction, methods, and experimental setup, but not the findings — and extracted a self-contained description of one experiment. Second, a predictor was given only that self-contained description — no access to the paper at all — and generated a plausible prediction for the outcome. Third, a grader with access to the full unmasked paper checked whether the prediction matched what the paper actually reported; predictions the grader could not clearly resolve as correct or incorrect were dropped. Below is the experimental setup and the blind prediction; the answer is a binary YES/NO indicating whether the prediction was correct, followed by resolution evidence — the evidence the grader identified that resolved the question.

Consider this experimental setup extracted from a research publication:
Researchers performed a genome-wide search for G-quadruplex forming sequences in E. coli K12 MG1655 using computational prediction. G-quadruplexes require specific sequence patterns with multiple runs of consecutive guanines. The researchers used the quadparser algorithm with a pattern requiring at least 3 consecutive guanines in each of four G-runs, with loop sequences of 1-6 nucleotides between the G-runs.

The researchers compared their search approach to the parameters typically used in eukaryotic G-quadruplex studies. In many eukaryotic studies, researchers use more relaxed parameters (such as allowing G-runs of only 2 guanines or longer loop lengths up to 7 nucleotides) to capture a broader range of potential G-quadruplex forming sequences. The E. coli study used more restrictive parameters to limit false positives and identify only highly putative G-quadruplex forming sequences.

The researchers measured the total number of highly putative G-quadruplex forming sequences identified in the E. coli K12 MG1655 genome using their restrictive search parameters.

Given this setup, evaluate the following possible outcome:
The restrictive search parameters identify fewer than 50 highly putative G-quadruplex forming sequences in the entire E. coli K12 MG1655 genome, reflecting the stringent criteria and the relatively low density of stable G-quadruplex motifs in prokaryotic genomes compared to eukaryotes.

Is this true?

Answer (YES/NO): NO